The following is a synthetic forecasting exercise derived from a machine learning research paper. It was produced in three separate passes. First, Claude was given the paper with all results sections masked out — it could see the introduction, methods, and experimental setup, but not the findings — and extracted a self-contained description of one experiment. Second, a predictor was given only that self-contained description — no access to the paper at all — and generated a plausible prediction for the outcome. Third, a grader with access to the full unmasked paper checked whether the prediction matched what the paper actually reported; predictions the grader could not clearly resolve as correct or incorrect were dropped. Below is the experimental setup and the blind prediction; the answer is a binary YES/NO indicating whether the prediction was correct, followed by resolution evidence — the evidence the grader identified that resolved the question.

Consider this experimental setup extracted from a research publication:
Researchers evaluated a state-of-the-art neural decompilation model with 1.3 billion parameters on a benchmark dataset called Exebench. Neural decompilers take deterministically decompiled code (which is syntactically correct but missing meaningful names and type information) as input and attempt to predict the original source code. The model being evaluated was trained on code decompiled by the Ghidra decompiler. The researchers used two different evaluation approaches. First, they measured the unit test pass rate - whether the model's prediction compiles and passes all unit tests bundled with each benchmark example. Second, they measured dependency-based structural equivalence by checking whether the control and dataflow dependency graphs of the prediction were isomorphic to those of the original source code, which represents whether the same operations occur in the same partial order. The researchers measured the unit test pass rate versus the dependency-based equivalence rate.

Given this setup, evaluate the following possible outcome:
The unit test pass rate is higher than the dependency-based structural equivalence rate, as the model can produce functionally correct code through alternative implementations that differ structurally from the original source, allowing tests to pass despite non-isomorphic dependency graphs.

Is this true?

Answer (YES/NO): YES